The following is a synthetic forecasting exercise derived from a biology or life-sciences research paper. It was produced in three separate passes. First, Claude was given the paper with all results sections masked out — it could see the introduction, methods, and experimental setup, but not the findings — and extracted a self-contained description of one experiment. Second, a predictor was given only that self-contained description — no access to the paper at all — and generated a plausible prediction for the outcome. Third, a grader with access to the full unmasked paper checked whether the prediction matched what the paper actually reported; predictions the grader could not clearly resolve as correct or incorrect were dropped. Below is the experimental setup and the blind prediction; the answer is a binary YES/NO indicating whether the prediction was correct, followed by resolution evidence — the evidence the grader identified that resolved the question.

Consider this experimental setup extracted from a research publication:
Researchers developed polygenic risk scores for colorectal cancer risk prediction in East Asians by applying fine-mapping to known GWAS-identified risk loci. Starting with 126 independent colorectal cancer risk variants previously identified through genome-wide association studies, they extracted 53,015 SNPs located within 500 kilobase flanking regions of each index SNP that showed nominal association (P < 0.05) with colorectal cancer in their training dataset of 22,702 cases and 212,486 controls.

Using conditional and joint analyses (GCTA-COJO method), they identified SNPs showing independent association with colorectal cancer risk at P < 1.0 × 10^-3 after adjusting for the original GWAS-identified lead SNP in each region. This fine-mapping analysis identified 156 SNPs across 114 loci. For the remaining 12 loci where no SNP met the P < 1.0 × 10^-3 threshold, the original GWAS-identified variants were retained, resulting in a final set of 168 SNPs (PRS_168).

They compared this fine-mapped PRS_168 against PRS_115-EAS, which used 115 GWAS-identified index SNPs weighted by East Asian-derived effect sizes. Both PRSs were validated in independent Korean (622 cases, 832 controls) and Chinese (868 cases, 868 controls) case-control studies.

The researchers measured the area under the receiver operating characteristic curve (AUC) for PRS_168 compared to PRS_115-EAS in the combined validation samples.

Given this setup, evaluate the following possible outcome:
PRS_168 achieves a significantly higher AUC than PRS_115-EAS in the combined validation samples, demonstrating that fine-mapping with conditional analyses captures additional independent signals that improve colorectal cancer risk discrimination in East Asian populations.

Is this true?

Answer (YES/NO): NO